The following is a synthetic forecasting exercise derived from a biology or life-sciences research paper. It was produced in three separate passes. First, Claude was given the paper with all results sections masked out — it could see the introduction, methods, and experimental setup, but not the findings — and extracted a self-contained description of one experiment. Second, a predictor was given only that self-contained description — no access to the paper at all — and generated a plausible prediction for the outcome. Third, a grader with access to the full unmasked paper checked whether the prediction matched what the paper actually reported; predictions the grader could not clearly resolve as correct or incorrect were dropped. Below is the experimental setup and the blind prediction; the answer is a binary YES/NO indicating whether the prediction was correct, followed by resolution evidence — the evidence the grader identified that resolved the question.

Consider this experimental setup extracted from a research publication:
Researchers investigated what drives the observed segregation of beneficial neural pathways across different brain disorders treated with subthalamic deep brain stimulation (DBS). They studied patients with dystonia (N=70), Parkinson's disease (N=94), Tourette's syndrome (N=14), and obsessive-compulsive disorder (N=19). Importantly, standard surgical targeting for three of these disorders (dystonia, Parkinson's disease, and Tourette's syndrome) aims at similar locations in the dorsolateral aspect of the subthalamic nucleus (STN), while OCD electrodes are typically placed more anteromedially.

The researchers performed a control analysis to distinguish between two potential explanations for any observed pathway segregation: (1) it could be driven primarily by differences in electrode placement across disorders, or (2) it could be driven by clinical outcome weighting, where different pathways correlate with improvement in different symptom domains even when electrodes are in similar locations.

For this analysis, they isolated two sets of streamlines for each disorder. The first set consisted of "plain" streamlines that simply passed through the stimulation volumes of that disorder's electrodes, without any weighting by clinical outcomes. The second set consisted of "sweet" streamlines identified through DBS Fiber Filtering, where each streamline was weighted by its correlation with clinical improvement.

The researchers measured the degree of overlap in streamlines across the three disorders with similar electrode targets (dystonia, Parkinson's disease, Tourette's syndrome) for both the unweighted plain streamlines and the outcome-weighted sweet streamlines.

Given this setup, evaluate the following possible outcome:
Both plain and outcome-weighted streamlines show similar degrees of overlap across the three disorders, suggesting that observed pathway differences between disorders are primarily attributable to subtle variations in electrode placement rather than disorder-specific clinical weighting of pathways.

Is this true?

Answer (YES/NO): NO